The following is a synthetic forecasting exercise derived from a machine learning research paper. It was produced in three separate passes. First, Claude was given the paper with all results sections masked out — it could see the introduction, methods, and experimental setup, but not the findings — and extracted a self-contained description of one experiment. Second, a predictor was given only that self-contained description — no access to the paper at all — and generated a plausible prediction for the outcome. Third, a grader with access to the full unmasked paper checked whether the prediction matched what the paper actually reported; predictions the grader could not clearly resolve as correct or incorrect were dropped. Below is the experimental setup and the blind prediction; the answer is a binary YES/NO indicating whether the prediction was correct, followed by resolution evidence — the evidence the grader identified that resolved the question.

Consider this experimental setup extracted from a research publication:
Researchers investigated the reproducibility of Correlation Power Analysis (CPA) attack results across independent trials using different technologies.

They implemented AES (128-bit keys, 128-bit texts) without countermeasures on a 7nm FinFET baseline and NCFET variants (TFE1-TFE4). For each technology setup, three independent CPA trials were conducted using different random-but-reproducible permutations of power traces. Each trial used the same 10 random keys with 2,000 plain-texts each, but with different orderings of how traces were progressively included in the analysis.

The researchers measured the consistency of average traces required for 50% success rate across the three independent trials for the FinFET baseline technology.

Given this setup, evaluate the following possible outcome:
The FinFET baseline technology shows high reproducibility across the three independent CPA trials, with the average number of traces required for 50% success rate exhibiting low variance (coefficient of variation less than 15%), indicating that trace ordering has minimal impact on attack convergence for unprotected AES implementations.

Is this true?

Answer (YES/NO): YES